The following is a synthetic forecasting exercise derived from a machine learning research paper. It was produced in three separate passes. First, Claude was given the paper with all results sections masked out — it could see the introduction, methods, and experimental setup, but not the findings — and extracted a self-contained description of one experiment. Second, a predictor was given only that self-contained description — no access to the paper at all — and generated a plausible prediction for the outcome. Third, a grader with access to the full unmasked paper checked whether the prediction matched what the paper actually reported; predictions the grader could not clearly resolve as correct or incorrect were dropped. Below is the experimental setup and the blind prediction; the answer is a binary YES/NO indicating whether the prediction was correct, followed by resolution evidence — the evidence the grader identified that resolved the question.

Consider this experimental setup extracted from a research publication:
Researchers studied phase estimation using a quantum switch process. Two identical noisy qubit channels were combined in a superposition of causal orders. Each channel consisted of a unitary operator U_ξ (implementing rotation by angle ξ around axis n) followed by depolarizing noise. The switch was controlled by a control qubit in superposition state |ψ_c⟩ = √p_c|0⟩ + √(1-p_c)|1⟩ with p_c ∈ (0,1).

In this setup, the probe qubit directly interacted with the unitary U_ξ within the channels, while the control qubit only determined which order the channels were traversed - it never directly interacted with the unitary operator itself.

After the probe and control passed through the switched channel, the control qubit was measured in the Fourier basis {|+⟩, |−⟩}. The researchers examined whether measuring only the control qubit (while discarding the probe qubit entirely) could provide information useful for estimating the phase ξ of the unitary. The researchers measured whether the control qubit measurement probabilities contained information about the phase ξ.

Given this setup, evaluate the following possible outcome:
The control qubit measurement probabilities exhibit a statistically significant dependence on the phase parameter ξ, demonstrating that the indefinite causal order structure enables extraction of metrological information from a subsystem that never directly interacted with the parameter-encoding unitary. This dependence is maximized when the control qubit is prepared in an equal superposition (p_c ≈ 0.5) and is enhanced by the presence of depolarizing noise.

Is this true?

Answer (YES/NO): YES